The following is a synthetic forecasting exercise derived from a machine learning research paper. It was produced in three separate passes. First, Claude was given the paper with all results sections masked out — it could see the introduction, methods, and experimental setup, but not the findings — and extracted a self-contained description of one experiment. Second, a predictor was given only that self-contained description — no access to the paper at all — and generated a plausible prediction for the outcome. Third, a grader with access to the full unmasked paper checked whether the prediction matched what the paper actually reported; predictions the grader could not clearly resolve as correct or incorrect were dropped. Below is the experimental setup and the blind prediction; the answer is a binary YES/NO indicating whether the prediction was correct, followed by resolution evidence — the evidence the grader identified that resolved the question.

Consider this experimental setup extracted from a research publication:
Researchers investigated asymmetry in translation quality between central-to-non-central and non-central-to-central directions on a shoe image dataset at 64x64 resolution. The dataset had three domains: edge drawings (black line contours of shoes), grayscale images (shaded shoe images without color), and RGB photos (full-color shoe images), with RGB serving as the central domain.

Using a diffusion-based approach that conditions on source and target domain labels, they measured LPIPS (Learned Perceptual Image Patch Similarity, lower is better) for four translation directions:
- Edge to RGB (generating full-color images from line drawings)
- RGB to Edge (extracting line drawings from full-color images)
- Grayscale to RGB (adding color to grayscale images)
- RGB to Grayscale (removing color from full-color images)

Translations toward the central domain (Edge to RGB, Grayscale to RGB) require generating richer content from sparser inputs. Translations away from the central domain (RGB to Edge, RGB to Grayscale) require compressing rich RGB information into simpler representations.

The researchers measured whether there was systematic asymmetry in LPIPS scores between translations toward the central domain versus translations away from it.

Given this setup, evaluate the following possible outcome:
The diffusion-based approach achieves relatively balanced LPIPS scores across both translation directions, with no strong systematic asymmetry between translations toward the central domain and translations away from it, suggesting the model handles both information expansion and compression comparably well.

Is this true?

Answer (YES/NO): NO